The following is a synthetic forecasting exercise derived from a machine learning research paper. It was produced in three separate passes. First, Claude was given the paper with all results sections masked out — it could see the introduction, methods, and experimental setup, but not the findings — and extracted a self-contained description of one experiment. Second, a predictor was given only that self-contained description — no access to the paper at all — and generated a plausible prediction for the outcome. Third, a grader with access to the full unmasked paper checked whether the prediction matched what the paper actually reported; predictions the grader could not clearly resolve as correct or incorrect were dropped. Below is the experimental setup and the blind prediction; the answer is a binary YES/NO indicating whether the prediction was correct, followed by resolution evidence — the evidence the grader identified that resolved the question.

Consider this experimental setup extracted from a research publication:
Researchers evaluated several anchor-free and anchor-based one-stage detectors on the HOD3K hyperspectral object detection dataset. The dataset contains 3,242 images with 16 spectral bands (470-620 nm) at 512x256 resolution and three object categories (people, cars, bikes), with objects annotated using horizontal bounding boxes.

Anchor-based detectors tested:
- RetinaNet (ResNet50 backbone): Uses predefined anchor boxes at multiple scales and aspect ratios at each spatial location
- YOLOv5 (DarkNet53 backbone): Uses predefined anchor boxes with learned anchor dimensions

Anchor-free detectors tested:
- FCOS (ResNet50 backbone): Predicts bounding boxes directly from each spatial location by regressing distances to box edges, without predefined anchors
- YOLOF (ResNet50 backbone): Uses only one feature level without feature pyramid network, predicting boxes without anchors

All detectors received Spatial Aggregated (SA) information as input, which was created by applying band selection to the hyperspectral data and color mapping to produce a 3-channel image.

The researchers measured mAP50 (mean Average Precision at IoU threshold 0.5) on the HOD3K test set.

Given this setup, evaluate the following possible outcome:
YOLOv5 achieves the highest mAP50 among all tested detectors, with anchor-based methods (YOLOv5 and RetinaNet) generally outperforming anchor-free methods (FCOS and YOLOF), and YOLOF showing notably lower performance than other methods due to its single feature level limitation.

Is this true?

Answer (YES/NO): NO